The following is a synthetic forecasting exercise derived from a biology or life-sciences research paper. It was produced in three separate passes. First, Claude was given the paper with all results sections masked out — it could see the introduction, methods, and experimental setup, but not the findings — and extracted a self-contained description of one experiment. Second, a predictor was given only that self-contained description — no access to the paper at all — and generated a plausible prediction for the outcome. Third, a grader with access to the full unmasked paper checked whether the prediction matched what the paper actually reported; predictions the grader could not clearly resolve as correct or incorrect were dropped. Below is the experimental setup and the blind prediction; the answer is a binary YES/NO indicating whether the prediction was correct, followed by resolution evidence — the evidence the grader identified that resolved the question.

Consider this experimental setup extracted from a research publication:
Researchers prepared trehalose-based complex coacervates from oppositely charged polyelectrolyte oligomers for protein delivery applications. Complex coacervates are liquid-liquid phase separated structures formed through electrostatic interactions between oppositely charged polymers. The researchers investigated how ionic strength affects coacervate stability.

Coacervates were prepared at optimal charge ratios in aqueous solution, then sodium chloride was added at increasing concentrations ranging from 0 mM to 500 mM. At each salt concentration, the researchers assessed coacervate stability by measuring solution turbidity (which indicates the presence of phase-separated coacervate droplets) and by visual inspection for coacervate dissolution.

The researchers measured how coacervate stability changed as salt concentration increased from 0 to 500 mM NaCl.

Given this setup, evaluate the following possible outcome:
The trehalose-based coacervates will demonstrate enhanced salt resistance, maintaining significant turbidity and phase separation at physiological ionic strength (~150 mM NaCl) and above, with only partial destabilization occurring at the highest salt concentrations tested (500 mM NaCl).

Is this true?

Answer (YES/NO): YES